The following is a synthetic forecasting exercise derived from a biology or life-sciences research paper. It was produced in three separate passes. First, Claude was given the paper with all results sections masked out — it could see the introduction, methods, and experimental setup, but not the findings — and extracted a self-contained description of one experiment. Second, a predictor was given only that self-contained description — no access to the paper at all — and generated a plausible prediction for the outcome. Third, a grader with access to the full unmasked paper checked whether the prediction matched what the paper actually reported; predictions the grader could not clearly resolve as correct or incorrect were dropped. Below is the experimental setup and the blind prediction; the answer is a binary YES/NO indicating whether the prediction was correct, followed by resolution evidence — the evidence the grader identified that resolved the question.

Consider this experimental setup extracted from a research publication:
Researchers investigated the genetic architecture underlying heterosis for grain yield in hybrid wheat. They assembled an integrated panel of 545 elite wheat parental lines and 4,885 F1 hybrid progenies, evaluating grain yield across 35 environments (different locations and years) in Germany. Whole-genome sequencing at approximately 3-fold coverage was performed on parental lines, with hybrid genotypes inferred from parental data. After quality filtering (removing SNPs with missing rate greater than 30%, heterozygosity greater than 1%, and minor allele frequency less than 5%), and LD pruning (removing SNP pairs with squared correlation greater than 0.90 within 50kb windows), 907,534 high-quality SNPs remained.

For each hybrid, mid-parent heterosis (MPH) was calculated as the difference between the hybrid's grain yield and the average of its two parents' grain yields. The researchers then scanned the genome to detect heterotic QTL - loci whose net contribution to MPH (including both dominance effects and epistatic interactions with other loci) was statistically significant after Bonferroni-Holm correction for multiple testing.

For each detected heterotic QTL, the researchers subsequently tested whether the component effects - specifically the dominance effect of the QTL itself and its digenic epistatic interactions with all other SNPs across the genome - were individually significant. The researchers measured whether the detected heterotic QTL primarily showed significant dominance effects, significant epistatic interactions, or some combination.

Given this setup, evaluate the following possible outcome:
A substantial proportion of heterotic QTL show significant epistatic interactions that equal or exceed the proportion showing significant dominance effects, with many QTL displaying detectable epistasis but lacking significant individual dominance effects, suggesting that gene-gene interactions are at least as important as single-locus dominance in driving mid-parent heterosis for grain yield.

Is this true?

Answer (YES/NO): YES